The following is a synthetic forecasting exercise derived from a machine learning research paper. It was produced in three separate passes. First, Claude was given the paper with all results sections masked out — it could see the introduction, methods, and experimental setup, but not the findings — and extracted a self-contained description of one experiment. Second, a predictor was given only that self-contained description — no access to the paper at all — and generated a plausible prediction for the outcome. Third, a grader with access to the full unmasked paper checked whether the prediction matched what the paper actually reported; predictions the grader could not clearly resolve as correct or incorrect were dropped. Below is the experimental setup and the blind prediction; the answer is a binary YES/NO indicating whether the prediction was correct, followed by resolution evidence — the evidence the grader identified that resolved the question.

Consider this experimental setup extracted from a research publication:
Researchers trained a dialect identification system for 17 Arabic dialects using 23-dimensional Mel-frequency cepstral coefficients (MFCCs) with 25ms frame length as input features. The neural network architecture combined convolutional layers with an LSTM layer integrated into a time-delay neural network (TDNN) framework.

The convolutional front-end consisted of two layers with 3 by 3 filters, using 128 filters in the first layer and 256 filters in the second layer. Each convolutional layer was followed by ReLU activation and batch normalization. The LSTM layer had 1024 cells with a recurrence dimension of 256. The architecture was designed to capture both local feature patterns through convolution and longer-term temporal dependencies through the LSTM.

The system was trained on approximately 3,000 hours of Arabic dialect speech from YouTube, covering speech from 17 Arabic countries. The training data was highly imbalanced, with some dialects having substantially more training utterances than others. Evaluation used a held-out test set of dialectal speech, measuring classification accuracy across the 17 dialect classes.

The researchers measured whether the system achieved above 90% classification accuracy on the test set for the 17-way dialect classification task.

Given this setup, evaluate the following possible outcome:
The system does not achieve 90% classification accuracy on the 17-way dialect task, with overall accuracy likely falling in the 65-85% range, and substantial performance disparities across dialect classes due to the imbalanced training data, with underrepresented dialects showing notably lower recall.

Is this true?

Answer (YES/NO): NO